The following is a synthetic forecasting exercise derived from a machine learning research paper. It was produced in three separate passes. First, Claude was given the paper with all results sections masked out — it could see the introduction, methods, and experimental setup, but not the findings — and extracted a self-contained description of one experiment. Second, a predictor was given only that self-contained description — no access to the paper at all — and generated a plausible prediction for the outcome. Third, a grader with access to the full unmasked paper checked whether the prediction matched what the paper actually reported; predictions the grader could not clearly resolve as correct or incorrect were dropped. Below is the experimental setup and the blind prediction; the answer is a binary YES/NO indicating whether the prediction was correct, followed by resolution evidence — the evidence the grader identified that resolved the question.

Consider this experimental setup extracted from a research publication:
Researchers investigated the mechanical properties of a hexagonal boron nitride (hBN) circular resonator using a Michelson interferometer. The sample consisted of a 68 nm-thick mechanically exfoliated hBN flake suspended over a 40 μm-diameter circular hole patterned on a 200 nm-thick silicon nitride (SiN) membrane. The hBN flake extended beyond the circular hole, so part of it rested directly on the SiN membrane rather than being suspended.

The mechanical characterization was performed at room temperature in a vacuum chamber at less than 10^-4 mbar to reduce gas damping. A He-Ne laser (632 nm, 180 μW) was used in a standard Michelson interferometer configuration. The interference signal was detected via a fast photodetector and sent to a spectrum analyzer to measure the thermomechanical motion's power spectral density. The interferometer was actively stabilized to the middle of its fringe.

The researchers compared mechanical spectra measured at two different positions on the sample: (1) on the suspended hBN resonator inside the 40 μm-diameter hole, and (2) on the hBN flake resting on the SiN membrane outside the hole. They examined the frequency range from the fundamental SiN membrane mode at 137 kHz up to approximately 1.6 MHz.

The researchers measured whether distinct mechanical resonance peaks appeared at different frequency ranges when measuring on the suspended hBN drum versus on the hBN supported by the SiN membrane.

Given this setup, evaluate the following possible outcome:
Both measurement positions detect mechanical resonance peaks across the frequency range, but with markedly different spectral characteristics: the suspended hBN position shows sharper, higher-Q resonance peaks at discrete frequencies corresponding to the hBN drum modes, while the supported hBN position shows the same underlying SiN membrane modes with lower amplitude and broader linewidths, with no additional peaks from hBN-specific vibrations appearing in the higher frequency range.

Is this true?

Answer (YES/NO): NO